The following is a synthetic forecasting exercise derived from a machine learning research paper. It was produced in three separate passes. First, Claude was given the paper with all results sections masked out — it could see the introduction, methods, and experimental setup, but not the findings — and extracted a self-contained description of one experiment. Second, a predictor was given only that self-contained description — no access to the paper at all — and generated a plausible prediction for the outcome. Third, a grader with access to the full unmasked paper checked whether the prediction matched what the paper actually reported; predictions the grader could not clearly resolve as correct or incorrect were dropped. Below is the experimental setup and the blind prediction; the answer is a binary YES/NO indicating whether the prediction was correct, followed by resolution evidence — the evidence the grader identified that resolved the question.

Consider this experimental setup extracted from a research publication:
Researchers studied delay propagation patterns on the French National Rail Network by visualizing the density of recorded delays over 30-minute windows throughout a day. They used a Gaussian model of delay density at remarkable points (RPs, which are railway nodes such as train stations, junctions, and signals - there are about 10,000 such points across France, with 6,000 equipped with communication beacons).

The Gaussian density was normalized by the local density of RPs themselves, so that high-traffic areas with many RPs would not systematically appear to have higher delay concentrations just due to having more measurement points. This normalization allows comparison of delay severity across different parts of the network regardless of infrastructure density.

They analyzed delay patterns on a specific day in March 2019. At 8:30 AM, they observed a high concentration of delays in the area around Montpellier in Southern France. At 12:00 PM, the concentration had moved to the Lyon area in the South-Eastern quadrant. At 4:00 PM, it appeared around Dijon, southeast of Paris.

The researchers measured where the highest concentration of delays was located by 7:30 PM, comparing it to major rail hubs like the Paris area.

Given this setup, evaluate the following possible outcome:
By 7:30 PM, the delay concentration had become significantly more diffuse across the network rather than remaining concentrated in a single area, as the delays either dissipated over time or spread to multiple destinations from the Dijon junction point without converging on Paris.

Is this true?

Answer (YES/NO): NO